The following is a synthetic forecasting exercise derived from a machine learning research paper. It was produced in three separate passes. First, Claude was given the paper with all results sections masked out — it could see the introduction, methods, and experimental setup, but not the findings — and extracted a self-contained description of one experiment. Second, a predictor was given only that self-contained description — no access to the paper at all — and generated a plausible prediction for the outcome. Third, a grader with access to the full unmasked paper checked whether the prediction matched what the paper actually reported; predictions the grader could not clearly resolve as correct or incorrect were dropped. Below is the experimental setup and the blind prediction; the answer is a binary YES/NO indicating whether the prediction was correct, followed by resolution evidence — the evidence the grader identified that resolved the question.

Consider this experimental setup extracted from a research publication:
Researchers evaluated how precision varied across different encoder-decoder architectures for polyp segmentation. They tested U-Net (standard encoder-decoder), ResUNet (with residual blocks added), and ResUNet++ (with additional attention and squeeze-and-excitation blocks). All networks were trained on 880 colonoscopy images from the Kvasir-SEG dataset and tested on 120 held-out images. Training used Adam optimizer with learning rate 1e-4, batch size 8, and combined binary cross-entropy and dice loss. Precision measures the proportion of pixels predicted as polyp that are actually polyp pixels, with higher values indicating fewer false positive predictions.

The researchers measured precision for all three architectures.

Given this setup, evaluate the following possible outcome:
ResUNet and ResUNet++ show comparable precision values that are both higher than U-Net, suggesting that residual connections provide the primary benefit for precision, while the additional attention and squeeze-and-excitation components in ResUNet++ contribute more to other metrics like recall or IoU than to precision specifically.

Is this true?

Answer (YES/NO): NO